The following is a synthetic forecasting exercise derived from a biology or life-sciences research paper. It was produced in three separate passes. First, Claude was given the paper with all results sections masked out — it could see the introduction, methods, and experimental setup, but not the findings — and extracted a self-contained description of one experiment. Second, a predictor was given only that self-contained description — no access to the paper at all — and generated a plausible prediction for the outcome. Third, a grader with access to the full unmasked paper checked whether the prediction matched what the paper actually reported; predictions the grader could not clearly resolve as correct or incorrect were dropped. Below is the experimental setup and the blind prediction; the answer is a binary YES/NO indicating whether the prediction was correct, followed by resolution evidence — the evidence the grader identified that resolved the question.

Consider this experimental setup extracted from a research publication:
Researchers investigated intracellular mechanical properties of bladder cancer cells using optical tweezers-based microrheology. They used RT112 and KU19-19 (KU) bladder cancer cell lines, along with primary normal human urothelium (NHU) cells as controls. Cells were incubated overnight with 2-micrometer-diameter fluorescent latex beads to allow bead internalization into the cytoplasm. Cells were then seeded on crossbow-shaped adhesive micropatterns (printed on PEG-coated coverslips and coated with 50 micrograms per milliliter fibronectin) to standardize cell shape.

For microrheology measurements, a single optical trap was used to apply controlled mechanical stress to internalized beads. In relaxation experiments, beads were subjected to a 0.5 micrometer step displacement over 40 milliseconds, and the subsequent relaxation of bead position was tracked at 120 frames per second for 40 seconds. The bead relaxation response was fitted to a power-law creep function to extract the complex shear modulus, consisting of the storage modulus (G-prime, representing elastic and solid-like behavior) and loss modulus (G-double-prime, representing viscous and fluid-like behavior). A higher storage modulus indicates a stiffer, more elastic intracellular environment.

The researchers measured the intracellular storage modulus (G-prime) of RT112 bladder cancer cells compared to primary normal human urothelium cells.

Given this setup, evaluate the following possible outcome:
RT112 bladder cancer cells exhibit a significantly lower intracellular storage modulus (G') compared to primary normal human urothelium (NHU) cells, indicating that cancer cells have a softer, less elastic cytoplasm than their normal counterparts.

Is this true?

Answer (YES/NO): YES